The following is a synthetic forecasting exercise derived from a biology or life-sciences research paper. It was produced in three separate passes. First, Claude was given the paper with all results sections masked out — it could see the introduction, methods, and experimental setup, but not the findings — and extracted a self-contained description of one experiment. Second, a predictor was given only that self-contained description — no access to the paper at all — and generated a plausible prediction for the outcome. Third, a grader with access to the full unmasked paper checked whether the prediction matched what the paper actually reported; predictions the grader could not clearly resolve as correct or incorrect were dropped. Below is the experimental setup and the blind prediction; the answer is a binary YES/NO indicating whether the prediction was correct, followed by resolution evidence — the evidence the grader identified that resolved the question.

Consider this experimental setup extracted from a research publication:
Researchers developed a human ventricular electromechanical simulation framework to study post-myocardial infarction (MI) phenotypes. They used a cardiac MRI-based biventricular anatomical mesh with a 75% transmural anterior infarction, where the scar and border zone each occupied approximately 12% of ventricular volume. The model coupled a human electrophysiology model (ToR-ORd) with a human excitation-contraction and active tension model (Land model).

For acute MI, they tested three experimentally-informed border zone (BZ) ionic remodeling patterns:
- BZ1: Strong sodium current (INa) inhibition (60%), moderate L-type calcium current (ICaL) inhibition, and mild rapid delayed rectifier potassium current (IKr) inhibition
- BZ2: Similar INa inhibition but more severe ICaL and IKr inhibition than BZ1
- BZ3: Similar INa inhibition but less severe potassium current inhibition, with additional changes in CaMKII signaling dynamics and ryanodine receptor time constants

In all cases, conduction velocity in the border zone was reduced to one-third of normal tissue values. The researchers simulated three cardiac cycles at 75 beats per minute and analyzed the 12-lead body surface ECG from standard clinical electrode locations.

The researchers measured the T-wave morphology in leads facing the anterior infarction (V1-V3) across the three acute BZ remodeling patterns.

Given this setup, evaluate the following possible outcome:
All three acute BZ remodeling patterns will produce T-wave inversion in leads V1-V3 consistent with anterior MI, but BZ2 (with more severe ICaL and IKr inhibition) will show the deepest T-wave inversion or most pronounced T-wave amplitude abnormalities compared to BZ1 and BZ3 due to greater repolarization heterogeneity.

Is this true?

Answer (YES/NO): NO